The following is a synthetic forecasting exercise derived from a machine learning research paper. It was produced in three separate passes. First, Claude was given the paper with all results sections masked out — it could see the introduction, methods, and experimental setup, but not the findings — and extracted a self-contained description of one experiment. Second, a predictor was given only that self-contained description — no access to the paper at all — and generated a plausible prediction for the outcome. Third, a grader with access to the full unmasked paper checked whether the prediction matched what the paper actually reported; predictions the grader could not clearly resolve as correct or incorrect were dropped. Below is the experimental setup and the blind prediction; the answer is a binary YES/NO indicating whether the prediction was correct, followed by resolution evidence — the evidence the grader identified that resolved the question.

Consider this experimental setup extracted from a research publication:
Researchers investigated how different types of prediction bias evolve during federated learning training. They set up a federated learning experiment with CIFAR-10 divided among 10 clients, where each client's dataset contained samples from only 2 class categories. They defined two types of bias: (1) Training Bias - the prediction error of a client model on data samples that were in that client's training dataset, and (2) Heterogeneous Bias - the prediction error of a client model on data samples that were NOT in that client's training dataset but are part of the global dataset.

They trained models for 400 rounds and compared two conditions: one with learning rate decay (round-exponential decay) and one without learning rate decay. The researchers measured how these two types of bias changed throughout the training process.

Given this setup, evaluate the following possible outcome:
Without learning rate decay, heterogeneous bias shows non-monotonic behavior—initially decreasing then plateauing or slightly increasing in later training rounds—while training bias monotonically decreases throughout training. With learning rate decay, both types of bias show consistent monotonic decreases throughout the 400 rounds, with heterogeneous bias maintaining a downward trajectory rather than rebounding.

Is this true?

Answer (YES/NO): NO